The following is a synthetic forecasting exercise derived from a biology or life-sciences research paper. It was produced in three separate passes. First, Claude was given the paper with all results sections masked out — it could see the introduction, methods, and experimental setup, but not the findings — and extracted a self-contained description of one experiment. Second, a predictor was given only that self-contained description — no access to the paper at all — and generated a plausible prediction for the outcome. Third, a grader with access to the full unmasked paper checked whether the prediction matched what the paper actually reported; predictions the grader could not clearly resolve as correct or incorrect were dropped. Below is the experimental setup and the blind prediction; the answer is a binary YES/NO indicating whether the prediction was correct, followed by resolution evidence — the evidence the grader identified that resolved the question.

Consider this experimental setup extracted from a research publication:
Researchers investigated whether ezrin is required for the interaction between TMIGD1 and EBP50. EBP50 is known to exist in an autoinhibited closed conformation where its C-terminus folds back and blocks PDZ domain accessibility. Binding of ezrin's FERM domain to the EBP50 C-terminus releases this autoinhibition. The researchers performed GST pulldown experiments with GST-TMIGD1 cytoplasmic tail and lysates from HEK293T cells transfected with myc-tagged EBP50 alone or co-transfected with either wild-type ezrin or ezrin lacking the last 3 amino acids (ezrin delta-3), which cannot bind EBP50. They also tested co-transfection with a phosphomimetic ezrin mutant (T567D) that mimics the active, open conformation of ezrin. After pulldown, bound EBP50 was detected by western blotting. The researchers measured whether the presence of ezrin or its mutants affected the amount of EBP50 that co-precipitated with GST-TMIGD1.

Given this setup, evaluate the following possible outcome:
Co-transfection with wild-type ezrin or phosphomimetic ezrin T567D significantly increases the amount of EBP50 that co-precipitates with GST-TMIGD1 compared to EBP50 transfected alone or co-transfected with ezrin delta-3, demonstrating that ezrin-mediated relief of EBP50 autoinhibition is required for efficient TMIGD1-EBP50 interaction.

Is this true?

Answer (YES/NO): NO